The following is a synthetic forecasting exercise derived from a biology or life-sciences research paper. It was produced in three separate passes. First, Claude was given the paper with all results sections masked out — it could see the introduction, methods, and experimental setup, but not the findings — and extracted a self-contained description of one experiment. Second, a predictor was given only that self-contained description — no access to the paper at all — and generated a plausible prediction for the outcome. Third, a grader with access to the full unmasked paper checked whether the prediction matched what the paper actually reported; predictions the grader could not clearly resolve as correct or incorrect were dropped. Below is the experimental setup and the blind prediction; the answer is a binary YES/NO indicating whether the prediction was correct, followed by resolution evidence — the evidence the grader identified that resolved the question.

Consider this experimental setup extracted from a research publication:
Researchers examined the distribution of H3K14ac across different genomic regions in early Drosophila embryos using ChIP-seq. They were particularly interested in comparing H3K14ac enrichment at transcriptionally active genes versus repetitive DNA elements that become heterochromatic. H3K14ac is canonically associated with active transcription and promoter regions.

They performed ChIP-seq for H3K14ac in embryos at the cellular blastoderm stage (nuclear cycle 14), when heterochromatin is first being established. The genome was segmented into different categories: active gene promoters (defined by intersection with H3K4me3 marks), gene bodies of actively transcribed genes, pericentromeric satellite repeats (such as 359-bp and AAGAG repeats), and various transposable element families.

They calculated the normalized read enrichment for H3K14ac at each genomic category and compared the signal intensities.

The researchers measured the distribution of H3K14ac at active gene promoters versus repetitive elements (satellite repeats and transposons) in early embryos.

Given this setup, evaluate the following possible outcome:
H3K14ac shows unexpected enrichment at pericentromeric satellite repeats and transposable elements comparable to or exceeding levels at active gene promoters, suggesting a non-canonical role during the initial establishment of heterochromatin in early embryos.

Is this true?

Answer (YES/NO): YES